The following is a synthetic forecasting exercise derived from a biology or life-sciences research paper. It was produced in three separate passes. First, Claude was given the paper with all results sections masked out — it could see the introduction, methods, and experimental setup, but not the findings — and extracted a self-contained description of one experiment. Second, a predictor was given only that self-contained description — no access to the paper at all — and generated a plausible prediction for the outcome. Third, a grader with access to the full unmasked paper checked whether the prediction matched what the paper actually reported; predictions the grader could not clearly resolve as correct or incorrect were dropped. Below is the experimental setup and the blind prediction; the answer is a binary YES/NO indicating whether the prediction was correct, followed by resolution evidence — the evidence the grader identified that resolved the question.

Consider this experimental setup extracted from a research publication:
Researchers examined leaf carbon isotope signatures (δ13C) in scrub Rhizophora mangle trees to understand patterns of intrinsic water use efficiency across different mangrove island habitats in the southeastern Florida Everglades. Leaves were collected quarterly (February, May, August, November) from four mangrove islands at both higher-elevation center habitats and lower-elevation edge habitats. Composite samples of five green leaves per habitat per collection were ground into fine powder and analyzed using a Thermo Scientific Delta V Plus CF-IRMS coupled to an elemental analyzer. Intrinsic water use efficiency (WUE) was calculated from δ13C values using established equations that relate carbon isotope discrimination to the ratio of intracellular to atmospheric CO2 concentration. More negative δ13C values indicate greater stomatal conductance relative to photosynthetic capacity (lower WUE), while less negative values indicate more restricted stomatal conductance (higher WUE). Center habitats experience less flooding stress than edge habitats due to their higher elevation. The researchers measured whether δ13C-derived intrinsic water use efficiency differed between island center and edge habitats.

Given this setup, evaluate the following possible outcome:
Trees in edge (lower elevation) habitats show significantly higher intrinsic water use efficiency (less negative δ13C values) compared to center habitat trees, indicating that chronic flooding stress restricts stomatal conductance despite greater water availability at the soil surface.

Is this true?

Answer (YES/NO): NO